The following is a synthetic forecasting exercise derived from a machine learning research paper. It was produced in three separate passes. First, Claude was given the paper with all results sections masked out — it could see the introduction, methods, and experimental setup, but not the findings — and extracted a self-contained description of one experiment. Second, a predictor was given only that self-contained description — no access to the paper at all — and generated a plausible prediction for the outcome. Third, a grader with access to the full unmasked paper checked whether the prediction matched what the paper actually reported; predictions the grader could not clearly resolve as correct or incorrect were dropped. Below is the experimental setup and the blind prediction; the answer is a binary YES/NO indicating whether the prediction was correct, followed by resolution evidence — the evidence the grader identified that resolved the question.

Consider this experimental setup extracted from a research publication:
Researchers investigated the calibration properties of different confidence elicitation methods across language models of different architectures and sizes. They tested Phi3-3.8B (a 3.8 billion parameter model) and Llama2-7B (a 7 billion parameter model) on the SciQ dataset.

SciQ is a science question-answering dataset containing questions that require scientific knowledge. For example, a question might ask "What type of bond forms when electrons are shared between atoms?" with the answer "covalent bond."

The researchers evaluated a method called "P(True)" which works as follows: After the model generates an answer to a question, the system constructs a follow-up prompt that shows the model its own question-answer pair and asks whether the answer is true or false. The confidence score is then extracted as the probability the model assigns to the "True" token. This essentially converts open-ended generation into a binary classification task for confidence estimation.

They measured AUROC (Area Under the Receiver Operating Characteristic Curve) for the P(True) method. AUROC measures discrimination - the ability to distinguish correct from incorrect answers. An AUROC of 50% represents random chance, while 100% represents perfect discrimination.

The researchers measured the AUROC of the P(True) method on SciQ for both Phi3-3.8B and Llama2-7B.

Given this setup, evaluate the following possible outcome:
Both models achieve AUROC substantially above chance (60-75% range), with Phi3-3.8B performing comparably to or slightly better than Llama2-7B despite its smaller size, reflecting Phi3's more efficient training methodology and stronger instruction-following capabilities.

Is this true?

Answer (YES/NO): NO